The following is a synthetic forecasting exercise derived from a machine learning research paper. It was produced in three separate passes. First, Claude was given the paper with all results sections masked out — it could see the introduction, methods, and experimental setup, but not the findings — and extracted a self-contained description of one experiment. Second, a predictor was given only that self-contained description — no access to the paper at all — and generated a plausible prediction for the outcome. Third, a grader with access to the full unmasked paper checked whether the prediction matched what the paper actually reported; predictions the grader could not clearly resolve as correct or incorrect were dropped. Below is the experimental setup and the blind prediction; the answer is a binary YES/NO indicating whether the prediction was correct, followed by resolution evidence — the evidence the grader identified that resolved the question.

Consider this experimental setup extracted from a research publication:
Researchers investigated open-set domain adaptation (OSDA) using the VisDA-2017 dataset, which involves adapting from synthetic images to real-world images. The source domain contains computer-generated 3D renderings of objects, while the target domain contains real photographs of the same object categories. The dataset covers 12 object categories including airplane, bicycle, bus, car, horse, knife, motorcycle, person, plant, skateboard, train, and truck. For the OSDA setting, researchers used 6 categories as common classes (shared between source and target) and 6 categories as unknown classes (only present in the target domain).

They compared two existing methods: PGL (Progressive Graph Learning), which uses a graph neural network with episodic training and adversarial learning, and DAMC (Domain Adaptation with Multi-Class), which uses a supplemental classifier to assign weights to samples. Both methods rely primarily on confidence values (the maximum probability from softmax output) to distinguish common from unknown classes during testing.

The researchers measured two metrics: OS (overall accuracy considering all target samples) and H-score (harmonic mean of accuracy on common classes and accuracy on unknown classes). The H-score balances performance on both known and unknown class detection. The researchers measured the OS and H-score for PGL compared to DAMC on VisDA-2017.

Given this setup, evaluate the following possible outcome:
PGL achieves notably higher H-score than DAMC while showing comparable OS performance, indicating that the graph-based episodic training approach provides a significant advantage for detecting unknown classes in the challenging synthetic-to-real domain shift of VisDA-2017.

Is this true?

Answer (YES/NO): NO